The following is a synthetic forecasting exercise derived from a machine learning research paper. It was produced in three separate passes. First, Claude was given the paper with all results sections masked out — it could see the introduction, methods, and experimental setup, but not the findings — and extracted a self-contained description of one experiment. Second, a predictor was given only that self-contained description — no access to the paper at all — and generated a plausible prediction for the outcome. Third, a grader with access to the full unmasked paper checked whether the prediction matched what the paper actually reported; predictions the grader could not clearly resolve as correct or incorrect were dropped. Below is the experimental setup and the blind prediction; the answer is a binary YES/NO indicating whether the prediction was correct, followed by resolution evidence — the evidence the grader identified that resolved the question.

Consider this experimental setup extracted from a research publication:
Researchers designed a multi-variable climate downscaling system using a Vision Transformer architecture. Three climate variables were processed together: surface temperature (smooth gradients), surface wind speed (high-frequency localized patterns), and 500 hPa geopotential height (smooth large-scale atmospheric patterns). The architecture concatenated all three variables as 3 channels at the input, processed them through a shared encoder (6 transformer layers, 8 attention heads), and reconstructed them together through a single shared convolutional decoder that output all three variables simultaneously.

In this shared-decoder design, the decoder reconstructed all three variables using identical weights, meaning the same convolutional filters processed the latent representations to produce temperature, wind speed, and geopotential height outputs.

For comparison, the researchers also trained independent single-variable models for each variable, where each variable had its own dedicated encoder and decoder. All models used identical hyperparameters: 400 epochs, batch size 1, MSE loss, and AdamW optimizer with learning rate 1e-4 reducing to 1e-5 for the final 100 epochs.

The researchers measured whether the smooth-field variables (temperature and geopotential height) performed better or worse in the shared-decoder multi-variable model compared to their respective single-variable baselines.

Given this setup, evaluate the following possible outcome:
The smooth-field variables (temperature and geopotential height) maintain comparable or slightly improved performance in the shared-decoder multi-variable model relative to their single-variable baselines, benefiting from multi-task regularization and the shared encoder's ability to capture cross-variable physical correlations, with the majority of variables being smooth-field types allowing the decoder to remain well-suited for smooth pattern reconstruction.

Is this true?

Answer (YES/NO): NO